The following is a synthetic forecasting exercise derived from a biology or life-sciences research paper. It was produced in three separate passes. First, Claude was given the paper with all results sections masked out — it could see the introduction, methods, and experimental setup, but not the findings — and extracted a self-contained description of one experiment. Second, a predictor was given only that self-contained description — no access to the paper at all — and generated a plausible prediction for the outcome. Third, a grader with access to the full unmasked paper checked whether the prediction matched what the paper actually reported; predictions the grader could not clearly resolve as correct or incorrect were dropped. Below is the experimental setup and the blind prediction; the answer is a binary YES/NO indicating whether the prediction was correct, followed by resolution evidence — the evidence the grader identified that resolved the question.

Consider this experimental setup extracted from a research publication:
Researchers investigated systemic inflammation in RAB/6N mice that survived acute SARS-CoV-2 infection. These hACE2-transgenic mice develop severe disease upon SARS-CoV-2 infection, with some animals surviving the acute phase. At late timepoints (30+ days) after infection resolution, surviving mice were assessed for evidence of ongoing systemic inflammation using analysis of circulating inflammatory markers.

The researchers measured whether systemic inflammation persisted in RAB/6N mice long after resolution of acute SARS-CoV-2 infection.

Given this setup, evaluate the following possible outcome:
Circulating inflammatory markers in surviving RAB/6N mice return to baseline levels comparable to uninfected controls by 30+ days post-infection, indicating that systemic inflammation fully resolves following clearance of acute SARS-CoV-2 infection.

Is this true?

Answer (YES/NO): NO